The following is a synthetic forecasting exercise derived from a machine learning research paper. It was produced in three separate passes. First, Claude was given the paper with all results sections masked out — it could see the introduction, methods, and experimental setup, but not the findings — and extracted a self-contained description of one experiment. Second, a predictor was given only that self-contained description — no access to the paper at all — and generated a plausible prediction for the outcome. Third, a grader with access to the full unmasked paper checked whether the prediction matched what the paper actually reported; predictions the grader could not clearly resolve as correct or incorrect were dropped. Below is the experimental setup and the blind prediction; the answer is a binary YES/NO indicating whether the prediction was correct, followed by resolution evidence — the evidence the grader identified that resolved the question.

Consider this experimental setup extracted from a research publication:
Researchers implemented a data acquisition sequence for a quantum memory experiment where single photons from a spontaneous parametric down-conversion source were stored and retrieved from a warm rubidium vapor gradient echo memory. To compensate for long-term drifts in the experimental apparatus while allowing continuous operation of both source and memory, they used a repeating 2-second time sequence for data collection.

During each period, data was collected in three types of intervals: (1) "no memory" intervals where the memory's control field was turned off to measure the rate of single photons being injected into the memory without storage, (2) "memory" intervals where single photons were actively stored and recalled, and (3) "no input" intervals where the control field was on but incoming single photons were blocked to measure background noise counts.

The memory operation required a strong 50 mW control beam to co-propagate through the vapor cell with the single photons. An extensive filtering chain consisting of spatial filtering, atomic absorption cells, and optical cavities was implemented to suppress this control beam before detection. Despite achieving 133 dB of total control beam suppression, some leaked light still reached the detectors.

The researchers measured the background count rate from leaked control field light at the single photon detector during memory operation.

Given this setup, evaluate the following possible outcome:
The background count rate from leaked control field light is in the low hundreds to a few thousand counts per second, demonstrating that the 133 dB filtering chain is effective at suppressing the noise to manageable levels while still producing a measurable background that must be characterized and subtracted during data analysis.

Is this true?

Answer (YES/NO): NO